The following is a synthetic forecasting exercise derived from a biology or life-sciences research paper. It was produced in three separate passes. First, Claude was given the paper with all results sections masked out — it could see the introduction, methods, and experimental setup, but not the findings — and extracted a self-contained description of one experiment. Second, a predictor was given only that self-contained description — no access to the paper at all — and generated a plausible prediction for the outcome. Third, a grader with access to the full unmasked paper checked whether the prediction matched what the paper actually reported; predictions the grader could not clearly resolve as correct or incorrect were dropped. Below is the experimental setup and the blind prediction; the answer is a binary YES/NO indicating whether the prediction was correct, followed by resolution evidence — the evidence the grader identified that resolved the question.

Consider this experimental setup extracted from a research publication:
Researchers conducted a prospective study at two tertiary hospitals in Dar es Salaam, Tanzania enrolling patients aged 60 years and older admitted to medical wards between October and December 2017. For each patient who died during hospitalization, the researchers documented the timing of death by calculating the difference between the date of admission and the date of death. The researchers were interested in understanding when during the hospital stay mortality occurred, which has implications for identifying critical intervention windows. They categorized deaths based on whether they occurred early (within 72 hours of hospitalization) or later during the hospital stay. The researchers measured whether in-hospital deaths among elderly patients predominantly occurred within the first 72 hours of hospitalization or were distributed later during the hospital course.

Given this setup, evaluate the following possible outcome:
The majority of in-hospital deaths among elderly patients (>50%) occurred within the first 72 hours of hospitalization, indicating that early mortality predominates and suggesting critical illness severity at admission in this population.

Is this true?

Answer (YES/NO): YES